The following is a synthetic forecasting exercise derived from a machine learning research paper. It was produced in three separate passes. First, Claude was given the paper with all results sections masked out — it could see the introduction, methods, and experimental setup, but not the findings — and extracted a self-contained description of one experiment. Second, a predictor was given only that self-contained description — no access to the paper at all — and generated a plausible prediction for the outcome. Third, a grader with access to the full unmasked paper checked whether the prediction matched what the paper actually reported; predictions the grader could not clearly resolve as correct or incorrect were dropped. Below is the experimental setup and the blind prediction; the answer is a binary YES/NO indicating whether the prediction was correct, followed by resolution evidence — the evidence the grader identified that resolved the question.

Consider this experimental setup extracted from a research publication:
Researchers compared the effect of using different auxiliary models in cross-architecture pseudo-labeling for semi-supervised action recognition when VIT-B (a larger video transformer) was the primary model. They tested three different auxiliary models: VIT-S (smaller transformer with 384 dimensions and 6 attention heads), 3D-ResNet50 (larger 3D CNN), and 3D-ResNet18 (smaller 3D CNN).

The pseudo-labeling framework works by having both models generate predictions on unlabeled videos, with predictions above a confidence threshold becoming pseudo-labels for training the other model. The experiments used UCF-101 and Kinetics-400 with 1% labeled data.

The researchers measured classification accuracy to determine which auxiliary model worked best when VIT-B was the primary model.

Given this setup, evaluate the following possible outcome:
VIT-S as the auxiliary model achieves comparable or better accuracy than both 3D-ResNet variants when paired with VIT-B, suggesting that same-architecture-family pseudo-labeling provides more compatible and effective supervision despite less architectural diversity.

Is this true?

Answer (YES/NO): NO